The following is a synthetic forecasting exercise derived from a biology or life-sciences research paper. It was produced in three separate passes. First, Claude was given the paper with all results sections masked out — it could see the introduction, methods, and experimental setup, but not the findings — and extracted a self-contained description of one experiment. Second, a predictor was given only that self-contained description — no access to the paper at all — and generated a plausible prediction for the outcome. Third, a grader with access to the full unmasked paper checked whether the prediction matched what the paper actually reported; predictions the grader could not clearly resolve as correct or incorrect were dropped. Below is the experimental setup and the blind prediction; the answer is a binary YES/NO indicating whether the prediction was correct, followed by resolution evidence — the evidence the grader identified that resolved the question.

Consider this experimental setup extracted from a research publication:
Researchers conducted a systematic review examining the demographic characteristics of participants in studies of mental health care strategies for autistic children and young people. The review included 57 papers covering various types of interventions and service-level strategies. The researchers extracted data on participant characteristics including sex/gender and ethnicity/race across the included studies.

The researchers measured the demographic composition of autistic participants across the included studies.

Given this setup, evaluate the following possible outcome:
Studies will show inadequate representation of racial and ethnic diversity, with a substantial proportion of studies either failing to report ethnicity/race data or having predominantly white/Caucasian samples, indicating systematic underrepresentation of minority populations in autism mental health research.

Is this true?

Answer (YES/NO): YES